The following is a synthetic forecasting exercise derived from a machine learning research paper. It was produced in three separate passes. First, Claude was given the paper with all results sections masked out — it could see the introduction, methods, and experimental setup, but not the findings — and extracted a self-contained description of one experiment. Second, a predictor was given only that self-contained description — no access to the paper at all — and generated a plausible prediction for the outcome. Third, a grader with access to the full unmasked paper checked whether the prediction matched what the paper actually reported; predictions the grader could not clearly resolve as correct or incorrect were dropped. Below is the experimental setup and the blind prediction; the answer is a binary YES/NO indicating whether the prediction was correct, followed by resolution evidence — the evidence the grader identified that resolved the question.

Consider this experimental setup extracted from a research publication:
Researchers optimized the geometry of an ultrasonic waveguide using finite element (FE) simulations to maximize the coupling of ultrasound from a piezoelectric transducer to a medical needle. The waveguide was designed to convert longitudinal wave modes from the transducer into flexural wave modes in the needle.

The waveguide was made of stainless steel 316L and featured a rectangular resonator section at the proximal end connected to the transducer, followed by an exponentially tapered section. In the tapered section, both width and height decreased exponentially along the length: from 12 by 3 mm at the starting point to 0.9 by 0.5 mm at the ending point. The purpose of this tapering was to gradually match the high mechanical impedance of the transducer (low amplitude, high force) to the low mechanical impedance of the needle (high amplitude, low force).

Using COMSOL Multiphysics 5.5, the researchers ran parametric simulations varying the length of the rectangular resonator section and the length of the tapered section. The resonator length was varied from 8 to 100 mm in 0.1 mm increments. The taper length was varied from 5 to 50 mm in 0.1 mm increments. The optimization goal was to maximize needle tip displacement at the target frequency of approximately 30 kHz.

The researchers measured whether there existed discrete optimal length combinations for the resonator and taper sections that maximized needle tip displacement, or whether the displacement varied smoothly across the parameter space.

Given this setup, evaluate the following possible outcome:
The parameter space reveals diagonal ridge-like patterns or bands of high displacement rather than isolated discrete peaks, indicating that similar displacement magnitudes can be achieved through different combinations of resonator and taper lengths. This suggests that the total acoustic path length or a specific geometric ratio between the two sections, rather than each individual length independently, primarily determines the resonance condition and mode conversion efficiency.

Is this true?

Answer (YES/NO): NO